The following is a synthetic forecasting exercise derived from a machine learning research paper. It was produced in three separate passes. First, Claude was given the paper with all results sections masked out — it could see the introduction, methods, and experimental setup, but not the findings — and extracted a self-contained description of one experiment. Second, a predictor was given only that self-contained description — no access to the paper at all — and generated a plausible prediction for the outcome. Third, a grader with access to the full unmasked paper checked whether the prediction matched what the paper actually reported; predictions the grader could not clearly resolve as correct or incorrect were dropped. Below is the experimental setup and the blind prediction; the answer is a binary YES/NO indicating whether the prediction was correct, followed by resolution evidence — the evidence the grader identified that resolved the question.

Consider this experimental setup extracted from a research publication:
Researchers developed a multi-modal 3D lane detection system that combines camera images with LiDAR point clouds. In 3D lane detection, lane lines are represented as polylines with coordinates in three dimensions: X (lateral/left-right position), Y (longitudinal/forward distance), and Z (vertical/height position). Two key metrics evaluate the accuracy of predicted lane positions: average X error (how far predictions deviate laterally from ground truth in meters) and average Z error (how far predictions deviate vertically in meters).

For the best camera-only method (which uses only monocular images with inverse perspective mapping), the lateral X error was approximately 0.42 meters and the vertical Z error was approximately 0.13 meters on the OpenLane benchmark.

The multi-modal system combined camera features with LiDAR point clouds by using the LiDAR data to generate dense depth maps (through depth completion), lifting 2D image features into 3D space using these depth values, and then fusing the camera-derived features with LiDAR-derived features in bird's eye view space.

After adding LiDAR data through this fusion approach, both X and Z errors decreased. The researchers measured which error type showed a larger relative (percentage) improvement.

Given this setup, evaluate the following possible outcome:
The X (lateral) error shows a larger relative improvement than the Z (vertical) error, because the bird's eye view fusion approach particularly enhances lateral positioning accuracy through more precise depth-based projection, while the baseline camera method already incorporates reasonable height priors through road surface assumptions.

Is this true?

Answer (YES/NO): YES